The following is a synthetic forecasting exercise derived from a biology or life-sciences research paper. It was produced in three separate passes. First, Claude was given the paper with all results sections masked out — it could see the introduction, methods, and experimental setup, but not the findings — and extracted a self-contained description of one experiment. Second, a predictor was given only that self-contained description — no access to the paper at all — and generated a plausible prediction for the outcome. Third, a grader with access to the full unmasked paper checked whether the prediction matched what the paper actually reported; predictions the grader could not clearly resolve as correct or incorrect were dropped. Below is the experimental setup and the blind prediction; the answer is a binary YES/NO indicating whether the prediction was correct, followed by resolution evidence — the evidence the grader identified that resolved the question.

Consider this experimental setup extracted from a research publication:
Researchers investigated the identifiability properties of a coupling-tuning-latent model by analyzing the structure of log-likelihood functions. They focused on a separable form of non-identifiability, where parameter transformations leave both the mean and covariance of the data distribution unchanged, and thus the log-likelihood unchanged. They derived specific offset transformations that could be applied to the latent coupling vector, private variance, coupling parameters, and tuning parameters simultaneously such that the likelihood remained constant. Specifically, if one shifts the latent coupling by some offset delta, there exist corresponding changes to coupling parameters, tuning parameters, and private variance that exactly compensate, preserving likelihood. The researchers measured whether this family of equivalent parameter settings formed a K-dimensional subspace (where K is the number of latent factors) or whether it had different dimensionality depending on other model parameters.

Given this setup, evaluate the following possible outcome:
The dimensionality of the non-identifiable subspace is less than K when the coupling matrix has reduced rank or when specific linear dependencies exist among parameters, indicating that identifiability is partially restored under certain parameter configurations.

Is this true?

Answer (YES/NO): NO